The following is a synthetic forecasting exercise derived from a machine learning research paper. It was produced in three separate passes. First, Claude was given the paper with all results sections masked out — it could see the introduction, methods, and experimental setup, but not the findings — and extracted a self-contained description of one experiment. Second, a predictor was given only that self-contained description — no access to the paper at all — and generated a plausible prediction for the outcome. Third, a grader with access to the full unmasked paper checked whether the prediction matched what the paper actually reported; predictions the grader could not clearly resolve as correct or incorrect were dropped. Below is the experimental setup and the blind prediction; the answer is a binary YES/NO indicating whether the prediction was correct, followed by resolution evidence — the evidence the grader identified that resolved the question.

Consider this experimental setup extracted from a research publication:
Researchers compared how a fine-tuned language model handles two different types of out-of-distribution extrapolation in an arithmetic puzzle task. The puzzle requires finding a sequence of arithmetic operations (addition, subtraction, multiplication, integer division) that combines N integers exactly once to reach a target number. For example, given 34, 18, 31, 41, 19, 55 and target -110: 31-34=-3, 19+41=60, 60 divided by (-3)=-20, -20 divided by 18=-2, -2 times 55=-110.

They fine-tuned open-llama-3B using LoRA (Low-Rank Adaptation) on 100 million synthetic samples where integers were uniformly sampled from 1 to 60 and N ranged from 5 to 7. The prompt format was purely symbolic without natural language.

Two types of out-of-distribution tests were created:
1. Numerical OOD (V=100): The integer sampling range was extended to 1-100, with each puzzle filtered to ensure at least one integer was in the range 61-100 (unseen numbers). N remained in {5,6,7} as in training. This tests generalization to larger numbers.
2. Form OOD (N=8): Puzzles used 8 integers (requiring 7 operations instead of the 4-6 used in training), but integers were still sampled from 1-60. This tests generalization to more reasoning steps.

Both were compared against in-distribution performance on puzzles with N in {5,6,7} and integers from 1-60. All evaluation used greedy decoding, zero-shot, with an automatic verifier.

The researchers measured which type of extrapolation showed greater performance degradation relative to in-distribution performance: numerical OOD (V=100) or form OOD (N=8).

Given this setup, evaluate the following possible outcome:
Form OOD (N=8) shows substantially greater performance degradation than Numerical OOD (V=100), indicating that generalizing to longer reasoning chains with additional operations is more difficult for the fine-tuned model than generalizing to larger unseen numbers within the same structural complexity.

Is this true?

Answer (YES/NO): NO